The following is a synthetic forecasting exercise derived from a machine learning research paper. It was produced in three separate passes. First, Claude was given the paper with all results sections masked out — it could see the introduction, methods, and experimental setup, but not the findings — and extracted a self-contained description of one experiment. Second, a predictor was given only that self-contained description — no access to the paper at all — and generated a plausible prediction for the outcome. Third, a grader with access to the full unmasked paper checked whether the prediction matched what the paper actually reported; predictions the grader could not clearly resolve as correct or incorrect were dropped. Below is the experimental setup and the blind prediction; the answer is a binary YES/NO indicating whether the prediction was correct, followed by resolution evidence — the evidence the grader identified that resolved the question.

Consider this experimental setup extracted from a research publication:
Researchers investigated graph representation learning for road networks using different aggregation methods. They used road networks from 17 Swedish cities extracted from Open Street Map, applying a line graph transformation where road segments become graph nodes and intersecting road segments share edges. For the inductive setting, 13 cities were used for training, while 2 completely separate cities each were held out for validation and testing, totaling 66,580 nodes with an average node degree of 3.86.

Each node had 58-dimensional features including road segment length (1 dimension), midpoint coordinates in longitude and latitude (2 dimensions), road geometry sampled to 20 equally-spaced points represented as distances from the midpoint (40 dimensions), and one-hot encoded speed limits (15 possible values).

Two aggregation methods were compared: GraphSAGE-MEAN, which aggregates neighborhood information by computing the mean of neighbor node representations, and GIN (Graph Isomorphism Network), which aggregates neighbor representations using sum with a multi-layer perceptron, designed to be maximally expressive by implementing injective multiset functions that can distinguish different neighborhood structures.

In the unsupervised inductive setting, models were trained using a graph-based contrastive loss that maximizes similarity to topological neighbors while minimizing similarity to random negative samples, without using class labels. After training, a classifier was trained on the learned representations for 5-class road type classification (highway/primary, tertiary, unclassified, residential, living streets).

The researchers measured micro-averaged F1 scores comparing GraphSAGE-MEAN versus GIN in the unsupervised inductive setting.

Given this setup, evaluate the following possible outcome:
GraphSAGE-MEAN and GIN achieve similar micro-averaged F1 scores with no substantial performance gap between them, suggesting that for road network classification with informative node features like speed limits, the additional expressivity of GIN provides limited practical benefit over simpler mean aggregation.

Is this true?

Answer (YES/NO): NO